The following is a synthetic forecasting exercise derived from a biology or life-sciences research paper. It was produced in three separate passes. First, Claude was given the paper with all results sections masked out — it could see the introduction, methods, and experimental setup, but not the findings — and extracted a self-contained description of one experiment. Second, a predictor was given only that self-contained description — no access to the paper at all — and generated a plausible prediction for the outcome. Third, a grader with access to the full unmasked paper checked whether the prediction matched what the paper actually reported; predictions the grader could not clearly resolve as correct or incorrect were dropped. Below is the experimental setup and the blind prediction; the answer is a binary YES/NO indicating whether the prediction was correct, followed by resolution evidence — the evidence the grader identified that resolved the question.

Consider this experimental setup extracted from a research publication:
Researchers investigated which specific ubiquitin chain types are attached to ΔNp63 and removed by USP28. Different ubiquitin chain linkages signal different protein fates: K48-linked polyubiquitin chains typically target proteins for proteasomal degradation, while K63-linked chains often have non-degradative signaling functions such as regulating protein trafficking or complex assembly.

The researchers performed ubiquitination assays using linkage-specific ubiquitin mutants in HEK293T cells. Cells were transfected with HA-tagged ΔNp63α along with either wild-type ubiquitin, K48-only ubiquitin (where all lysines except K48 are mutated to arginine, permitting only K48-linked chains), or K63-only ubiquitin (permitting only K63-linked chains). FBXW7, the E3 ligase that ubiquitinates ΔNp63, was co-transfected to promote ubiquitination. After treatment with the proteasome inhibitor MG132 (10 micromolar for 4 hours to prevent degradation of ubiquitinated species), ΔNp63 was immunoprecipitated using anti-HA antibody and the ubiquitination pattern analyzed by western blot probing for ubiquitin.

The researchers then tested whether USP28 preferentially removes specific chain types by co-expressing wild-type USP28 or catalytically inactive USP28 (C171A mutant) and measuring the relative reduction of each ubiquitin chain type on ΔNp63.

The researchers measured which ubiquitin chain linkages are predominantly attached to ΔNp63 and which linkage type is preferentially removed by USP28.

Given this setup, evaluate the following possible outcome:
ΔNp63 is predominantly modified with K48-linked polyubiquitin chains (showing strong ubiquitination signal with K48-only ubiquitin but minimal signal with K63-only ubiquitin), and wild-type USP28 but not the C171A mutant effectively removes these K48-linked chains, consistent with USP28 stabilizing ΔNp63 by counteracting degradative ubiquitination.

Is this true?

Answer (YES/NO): NO